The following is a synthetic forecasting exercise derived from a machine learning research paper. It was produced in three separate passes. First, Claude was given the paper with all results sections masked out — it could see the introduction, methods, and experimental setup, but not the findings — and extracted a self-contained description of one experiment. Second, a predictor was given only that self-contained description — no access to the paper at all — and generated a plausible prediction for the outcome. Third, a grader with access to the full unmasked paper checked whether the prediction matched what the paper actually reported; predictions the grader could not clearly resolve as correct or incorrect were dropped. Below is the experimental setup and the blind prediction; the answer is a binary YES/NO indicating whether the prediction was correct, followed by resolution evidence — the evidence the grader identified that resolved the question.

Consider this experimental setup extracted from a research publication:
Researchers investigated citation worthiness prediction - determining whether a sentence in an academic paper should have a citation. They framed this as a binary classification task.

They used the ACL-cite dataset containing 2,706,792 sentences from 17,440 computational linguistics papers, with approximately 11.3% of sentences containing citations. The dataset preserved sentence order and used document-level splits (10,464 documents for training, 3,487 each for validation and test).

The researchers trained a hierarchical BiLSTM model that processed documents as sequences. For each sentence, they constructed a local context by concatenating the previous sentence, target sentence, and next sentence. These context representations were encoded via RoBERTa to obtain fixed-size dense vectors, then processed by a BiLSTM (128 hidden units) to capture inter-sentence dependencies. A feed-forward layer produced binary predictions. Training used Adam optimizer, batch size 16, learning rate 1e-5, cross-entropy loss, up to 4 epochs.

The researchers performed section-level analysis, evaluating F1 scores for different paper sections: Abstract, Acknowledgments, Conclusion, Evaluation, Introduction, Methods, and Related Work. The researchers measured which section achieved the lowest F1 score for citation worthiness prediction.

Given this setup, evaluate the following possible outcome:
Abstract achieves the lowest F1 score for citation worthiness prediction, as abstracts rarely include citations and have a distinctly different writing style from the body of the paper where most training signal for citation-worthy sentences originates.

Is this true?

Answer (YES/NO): YES